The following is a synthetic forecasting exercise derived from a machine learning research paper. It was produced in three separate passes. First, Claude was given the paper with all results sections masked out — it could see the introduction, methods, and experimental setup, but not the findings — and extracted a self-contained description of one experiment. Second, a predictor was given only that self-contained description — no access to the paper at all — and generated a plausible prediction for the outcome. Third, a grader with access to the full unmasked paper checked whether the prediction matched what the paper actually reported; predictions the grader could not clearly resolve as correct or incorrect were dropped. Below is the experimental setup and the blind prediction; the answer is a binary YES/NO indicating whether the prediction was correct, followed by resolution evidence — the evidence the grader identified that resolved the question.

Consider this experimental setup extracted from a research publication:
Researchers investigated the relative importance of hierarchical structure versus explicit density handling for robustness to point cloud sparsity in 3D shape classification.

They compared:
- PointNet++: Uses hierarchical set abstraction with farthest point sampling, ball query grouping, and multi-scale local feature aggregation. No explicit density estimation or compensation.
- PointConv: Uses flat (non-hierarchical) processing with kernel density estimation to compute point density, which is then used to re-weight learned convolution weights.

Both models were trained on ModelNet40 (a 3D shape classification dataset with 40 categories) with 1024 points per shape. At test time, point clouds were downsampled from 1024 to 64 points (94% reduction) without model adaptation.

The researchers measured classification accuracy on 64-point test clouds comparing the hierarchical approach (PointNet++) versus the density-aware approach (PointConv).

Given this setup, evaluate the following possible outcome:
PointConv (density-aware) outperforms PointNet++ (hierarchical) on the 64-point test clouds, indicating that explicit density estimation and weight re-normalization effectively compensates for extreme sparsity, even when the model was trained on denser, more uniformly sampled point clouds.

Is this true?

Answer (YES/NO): NO